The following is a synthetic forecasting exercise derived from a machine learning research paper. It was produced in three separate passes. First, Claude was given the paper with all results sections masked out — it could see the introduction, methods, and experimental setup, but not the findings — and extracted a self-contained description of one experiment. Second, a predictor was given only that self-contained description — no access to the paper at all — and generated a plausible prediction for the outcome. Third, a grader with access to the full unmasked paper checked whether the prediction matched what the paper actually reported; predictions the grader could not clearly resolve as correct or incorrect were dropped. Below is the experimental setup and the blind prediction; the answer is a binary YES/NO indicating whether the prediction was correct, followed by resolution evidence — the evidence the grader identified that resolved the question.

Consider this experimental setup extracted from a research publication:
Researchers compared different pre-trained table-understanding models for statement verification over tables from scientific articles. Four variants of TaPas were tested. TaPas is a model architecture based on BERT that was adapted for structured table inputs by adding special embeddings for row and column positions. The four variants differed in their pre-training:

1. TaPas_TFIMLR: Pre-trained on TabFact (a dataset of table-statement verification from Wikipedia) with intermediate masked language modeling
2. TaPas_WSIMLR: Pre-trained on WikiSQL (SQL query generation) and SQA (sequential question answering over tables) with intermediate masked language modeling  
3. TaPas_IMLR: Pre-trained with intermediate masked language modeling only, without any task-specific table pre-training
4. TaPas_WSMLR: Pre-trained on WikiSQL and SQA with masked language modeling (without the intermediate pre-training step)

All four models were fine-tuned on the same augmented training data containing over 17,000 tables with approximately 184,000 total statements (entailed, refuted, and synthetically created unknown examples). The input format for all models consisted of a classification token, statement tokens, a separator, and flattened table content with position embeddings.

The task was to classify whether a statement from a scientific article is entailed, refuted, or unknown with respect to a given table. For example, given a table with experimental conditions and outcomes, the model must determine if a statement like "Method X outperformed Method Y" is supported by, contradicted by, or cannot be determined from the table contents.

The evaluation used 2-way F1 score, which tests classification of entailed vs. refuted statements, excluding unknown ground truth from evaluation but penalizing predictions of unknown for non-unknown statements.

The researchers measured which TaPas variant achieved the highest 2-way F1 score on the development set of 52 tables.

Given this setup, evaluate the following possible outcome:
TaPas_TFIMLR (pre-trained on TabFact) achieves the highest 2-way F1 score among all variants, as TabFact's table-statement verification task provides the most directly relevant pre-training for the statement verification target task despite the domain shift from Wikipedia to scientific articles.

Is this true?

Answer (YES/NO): NO